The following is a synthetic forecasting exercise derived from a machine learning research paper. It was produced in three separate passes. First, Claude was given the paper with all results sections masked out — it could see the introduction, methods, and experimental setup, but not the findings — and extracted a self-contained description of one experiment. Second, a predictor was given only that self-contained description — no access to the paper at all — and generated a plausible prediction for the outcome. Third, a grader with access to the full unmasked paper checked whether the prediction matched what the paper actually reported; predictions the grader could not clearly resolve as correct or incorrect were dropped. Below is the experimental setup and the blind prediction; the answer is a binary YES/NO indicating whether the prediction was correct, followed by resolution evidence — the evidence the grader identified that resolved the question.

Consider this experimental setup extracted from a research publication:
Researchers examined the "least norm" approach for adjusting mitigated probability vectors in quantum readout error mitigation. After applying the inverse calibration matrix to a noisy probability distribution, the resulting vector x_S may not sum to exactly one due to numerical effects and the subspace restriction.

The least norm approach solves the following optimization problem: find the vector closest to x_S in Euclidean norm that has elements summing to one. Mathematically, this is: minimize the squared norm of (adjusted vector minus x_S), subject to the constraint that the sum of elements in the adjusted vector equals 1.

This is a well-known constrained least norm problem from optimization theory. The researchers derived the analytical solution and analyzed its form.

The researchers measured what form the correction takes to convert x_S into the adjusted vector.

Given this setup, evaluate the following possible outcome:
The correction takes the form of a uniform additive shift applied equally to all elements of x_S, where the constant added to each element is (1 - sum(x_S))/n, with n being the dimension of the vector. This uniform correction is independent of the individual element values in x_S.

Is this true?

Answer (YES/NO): YES